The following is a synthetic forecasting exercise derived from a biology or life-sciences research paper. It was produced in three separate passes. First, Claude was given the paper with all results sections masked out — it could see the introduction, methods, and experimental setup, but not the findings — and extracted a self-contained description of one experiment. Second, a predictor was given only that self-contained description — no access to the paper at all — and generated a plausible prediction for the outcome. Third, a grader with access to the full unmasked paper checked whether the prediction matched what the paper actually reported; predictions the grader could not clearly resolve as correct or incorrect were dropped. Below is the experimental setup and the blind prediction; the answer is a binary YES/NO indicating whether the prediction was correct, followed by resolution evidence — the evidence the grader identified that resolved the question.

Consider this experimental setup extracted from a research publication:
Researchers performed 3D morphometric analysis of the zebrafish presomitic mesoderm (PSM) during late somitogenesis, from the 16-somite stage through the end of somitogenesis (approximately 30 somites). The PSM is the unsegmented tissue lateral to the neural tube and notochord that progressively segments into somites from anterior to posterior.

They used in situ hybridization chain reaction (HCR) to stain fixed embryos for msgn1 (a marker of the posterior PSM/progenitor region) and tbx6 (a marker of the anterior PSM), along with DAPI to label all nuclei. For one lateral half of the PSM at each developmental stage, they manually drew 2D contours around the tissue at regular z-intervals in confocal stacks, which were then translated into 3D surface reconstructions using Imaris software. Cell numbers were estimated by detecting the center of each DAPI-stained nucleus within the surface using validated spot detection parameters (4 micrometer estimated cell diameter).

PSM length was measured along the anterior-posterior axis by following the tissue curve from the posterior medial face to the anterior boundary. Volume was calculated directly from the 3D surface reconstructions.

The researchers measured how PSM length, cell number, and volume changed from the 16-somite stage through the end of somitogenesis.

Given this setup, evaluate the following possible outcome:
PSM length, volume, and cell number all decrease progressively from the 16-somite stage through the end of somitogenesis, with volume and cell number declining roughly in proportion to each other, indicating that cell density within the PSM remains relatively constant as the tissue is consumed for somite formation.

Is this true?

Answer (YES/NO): NO